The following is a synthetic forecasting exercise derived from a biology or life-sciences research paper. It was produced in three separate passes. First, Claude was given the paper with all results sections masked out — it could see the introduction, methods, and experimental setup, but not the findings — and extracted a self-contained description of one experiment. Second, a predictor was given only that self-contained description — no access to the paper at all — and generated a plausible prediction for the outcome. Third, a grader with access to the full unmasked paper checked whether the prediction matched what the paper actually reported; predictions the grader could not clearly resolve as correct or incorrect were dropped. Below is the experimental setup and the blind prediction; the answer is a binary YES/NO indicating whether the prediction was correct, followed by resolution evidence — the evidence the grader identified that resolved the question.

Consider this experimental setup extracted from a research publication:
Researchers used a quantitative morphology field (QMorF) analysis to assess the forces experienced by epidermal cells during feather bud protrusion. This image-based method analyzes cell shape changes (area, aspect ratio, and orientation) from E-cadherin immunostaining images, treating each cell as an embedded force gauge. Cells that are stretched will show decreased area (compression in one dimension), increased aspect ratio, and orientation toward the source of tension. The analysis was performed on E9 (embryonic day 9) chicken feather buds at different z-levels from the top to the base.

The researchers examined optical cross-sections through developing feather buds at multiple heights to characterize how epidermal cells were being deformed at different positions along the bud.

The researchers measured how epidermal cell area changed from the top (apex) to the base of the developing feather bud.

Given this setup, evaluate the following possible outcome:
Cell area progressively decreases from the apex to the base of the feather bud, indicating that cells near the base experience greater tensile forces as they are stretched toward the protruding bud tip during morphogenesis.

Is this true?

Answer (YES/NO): NO